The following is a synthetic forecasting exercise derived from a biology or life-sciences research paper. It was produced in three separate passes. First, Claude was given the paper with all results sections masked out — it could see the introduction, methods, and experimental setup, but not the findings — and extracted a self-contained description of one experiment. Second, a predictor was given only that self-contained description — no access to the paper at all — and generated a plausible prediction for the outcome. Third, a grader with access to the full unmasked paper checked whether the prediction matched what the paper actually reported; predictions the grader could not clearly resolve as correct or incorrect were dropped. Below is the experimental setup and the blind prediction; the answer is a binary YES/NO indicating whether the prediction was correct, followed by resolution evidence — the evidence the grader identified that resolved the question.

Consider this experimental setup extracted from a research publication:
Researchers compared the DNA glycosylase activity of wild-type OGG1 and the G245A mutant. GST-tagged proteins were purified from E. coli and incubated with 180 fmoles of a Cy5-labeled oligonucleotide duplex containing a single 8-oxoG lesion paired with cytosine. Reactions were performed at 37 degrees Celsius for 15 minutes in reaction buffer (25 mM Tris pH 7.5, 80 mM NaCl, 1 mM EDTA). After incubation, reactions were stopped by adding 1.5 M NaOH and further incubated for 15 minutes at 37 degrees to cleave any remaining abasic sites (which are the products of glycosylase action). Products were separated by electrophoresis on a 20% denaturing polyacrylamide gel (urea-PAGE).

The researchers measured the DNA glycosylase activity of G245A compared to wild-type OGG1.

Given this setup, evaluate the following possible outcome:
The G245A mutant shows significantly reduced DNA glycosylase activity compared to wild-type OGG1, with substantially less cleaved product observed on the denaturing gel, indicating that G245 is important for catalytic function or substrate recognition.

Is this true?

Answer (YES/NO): YES